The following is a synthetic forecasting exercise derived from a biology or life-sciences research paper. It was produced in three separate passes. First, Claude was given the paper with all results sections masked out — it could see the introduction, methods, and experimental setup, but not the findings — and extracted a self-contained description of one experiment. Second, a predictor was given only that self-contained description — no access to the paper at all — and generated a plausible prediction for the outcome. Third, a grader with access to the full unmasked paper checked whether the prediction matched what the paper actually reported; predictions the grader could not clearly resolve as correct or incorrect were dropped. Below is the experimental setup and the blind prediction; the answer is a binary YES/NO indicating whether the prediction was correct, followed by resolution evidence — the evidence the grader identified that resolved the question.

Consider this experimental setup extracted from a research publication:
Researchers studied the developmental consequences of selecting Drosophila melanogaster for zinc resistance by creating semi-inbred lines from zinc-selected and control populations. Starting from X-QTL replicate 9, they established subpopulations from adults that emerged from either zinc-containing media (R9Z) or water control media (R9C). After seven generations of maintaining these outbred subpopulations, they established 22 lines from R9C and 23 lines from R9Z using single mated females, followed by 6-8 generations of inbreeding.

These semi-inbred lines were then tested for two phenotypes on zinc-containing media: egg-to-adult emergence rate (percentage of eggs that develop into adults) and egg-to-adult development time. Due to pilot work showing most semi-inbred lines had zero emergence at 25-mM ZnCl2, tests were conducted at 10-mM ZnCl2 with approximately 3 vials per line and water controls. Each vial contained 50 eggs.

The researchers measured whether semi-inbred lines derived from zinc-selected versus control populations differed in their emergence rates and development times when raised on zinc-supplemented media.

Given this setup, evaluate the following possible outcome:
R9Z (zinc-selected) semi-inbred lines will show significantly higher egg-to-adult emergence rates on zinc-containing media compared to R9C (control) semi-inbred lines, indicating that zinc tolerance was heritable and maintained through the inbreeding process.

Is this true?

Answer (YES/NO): NO